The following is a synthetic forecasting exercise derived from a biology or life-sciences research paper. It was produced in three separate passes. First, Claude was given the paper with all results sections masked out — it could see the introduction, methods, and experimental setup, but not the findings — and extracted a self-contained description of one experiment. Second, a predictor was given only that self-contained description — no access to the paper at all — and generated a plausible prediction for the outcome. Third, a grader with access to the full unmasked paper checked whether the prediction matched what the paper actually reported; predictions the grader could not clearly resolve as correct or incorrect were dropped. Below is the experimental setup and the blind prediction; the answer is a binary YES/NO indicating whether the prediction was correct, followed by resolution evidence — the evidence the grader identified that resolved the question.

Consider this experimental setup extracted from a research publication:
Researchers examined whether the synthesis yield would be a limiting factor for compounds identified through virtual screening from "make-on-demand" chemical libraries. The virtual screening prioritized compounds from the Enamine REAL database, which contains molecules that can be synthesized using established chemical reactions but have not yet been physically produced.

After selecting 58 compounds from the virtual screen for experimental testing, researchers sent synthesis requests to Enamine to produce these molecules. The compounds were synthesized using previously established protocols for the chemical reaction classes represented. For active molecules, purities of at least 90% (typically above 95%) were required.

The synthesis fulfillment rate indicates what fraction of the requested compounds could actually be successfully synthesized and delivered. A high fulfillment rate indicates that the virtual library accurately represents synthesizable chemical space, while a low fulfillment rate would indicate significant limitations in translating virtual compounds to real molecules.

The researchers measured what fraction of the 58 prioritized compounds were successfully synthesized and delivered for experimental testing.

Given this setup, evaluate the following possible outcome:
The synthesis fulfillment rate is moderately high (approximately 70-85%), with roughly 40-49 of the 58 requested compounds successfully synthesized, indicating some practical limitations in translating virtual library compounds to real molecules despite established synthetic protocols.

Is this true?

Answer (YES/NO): NO